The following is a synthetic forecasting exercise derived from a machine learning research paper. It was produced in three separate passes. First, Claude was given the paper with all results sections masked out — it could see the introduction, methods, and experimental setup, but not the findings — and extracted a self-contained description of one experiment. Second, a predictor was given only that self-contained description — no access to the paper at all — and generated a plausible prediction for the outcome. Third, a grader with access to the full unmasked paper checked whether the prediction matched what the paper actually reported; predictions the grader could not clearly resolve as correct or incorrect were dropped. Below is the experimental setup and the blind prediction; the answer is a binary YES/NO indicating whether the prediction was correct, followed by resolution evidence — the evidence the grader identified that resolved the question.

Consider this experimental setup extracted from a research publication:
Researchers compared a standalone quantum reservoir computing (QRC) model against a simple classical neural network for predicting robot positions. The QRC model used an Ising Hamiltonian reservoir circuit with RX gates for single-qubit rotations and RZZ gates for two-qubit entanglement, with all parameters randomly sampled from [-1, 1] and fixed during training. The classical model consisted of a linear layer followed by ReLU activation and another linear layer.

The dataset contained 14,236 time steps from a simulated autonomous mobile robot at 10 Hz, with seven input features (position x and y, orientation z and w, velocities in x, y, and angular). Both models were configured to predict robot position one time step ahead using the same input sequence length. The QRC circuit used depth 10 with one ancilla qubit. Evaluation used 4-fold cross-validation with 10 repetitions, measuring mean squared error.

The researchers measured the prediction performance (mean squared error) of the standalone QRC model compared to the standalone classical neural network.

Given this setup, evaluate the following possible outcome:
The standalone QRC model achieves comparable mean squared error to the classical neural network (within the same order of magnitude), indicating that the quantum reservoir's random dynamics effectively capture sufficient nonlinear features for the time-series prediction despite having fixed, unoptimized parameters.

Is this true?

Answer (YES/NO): NO